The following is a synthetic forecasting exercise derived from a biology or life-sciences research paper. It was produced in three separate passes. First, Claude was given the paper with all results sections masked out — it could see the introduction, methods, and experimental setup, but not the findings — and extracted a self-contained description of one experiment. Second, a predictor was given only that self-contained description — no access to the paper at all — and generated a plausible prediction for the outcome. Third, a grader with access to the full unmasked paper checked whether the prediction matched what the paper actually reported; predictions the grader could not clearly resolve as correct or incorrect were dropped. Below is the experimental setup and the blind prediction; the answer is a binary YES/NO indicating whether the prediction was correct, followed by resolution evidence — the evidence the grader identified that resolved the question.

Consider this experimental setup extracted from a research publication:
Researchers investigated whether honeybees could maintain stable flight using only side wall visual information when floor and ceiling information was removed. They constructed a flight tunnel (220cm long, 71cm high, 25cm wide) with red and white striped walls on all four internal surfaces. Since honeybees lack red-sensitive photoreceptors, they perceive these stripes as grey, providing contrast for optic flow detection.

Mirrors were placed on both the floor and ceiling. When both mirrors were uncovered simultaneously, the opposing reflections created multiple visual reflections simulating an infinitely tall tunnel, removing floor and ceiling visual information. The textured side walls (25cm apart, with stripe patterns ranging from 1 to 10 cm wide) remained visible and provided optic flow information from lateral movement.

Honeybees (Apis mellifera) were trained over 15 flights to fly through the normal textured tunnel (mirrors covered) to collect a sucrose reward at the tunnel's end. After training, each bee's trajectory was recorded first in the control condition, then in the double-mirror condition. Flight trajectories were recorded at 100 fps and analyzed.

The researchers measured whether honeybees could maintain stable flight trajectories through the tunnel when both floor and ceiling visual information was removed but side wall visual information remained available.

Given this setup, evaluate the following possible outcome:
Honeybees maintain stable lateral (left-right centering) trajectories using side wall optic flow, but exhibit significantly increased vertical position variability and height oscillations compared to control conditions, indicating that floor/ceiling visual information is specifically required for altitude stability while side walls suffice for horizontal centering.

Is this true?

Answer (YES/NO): NO